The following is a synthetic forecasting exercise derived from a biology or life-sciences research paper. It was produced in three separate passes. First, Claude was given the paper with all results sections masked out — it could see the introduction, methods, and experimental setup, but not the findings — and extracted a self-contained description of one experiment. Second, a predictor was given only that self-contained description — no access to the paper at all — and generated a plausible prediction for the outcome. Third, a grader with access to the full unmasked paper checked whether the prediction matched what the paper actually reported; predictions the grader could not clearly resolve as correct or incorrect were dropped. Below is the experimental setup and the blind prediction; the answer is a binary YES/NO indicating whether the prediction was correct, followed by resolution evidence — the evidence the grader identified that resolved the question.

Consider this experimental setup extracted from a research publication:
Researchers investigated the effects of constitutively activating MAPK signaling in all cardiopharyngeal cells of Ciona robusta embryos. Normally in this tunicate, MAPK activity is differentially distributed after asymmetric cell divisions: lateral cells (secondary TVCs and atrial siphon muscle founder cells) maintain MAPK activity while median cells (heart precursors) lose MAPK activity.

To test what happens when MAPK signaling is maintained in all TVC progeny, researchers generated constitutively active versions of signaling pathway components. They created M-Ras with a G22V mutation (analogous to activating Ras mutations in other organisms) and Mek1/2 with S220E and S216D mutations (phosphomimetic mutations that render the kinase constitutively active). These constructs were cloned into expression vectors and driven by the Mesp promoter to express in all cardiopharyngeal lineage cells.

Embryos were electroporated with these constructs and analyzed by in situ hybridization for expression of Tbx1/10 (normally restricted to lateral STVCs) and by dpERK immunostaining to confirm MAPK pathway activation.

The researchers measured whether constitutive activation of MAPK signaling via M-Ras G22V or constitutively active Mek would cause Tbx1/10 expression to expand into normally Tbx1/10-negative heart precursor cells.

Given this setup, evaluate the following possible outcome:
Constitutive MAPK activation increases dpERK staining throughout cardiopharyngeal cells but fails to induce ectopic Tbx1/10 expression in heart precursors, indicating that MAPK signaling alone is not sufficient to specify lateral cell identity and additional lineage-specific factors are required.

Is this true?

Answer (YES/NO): NO